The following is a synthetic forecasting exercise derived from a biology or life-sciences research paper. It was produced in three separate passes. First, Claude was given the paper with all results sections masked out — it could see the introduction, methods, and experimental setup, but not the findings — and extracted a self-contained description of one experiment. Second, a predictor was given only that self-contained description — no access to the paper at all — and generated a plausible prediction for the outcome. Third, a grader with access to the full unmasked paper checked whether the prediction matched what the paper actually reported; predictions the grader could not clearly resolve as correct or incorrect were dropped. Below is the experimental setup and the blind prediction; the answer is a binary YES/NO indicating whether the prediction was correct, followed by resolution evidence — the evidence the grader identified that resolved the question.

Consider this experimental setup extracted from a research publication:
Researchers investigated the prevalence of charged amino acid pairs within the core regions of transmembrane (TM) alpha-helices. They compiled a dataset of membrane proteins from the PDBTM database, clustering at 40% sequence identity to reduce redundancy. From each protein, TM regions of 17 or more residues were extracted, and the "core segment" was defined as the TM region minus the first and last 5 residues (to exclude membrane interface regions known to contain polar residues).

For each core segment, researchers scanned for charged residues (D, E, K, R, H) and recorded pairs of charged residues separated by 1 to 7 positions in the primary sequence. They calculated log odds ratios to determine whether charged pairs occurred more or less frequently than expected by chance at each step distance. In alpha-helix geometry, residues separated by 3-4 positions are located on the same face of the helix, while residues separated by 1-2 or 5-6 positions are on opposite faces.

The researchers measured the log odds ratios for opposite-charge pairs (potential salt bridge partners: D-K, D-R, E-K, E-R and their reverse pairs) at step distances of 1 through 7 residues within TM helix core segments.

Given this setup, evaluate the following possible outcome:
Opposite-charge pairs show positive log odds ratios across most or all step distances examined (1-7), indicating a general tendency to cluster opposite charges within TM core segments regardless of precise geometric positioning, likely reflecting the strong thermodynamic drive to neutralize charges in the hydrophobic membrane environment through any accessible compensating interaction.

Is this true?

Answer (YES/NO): NO